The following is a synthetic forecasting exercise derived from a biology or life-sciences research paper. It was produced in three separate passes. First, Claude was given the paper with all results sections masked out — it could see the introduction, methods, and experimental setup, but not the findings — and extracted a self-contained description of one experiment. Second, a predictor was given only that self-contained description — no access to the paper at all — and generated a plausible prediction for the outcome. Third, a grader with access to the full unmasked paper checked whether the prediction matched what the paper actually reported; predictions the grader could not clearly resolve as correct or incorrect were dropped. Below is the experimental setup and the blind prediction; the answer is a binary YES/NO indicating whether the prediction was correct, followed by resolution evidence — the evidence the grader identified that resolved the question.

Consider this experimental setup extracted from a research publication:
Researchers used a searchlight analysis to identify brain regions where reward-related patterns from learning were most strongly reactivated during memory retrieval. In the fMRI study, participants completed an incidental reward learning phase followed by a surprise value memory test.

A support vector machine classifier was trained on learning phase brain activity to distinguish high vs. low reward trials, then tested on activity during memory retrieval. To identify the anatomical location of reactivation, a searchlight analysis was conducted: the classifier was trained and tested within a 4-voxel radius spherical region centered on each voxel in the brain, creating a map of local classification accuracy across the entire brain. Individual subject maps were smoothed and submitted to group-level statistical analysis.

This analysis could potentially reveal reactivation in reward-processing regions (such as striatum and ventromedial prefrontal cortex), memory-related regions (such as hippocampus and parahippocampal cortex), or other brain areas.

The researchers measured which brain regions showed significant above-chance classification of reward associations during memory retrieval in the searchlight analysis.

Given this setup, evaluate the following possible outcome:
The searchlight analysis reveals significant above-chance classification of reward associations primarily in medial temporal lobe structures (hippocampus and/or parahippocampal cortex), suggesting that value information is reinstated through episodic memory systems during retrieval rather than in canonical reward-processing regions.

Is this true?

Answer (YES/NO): NO